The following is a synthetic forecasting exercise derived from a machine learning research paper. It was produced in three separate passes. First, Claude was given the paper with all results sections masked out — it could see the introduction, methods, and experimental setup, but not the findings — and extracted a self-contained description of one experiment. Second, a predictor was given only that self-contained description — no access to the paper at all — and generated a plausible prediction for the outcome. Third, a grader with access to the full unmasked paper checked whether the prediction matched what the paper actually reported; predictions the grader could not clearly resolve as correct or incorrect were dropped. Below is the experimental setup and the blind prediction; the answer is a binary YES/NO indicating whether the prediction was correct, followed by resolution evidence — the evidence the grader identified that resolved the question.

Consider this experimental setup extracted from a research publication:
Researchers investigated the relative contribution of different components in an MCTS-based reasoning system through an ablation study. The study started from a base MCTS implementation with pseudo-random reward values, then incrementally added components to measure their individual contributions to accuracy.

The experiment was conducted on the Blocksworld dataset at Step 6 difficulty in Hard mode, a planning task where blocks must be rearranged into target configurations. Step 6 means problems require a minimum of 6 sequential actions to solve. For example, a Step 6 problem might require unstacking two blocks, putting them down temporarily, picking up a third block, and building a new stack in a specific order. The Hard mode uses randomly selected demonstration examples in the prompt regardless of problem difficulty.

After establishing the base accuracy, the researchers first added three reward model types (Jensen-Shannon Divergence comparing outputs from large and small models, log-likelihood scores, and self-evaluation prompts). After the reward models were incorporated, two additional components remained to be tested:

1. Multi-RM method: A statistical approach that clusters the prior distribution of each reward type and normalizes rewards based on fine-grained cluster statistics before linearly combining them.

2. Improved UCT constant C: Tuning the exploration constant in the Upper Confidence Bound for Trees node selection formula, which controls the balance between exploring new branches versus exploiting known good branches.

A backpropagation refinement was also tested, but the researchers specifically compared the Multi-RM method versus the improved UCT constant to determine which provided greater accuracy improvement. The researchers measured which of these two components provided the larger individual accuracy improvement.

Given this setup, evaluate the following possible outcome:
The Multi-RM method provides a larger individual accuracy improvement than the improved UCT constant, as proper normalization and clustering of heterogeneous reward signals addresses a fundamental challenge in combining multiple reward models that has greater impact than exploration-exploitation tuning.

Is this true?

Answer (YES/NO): NO